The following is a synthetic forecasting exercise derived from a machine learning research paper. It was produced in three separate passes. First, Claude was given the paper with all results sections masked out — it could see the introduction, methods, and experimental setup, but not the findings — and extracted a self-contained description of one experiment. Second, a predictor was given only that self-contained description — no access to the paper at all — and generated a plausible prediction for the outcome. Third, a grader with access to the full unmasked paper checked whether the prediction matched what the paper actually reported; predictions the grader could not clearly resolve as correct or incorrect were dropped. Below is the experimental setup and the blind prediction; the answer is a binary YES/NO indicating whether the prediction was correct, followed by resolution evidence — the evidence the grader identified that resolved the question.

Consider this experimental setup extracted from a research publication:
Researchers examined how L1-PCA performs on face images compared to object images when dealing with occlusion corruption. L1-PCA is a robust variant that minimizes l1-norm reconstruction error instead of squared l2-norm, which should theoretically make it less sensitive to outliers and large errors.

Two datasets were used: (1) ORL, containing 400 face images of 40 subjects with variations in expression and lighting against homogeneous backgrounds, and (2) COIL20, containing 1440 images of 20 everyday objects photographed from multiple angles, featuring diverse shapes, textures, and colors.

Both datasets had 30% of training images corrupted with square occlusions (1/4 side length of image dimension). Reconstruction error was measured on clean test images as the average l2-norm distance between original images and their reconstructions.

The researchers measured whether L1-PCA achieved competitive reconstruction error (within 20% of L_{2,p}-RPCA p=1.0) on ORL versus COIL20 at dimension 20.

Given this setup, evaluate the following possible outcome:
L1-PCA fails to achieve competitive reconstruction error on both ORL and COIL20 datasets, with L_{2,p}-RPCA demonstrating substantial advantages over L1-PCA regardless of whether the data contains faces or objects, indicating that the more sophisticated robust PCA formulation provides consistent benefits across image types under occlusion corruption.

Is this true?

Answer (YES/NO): YES